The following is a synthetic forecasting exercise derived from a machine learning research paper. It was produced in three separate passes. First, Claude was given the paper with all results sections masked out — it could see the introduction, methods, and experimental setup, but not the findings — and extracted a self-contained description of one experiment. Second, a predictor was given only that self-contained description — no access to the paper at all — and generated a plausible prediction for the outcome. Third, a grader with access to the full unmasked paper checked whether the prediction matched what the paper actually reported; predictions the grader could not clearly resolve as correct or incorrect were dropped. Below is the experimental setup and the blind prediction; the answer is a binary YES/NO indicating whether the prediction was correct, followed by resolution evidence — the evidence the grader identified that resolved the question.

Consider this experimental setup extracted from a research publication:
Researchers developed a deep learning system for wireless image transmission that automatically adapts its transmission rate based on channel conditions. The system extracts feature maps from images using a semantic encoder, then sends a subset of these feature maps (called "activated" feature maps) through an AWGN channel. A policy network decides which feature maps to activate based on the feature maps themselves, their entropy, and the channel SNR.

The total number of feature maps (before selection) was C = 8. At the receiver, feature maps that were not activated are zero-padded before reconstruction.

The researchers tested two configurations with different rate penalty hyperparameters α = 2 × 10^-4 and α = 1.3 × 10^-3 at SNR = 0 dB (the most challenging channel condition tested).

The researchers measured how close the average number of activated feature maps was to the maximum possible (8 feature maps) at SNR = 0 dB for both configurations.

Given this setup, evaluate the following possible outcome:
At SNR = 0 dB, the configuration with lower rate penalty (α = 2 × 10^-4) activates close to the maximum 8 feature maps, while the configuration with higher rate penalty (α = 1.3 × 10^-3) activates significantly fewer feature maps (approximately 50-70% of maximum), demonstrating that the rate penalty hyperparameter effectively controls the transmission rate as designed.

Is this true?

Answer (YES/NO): NO